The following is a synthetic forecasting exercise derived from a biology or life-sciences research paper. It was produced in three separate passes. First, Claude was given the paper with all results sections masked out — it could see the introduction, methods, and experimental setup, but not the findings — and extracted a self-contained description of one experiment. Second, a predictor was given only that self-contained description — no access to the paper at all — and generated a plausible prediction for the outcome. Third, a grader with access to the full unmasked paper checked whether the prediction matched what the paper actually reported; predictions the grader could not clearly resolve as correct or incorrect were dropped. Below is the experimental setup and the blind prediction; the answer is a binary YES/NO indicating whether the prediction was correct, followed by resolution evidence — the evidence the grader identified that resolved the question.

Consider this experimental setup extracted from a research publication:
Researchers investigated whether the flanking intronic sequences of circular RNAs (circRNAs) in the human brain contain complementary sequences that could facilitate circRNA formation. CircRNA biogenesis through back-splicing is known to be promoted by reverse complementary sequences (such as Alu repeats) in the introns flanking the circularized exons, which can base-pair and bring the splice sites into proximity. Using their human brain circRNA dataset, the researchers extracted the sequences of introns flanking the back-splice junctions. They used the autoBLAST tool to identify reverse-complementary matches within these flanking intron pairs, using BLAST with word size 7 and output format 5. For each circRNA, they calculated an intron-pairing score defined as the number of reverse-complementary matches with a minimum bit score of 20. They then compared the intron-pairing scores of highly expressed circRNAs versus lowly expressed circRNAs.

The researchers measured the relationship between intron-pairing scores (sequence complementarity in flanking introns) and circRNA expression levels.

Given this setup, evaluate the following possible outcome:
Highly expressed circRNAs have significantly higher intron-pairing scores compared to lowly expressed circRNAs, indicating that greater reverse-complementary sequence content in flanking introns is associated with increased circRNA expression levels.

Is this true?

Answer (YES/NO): NO